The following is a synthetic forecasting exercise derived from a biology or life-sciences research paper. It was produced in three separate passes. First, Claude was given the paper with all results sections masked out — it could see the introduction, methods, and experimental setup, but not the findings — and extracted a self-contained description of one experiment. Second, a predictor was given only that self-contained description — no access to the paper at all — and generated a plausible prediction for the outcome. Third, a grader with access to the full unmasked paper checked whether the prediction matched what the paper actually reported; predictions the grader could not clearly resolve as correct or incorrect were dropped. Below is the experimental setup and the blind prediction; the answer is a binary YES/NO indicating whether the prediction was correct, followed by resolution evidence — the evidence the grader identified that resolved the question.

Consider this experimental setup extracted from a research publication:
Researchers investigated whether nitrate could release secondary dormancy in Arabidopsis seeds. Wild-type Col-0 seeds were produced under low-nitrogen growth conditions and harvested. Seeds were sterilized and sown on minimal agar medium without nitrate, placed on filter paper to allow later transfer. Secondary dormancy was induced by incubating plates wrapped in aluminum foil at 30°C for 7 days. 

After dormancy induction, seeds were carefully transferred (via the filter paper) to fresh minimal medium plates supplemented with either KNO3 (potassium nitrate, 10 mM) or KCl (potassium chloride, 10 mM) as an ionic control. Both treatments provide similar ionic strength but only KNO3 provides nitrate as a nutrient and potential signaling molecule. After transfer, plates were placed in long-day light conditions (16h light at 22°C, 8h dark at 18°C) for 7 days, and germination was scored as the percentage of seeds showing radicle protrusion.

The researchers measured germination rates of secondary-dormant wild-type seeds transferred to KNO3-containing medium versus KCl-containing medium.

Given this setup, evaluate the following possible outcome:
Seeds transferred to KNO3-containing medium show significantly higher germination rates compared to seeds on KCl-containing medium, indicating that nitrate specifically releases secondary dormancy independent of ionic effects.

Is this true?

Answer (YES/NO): YES